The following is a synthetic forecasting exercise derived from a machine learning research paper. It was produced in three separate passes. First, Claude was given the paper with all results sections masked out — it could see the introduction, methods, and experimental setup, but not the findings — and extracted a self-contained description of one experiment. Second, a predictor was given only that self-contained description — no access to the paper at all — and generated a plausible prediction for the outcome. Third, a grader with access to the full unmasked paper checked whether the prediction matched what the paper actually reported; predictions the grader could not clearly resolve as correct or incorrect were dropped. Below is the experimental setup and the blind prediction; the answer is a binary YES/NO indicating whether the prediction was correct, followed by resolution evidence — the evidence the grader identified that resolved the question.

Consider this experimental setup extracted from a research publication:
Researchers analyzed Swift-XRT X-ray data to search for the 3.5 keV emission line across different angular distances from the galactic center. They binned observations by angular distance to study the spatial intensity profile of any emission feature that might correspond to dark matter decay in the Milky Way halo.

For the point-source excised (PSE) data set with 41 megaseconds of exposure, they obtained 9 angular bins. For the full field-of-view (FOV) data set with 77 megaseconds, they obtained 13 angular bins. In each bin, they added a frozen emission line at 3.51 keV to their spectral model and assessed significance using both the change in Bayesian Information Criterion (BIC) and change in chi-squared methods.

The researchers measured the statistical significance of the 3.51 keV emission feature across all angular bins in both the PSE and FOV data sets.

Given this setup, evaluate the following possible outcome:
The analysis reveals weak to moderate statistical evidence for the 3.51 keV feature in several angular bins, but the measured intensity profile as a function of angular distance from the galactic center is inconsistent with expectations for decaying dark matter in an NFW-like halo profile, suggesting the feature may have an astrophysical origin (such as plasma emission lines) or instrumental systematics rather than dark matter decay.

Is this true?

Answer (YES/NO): NO